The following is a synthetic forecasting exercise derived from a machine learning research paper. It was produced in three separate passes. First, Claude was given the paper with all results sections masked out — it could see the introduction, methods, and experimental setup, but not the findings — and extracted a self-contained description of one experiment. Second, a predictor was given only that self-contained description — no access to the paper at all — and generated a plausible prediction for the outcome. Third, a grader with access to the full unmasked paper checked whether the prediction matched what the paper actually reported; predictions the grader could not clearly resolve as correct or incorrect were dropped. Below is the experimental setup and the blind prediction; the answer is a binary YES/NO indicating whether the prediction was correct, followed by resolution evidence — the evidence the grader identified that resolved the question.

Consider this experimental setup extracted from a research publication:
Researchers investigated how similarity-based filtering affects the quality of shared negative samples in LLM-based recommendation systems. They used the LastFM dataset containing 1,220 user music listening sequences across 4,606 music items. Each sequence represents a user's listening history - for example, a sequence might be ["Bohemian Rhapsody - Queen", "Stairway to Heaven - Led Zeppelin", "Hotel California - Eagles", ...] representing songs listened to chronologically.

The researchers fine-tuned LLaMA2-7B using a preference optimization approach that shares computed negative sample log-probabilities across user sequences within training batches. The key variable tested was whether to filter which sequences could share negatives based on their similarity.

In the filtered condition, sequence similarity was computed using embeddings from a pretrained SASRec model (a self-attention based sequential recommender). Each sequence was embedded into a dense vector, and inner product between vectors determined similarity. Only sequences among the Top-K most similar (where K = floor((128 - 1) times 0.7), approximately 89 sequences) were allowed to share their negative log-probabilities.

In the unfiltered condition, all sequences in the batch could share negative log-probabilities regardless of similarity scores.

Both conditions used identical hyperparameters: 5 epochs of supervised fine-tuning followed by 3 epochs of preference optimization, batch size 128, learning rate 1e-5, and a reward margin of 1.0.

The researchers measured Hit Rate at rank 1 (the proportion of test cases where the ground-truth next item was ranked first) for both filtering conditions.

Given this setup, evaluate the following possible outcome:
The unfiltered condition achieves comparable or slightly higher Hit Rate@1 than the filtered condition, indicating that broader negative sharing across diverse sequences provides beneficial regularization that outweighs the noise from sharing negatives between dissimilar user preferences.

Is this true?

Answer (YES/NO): NO